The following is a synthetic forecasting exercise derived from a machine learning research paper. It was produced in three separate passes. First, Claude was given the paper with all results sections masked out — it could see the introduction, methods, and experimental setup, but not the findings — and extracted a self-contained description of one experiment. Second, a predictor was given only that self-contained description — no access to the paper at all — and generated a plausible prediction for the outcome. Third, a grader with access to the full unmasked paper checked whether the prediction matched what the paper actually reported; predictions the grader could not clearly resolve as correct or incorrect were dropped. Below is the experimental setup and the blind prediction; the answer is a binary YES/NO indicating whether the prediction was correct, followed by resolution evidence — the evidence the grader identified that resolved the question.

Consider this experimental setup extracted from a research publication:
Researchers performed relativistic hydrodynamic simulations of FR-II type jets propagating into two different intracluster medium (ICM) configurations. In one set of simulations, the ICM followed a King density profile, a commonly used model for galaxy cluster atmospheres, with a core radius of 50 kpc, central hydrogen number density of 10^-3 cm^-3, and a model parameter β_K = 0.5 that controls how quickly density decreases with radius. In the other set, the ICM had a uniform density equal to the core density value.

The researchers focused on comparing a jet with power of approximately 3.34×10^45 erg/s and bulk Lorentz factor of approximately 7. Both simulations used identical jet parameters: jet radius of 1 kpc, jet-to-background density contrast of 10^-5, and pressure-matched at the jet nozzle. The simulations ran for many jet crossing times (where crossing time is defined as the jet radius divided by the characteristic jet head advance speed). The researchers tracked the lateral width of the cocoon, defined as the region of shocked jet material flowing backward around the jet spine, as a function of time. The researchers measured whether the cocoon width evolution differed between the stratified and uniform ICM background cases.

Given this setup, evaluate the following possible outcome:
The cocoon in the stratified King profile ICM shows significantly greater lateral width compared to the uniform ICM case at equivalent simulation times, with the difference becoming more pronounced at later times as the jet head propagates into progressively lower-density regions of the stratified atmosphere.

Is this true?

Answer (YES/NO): NO